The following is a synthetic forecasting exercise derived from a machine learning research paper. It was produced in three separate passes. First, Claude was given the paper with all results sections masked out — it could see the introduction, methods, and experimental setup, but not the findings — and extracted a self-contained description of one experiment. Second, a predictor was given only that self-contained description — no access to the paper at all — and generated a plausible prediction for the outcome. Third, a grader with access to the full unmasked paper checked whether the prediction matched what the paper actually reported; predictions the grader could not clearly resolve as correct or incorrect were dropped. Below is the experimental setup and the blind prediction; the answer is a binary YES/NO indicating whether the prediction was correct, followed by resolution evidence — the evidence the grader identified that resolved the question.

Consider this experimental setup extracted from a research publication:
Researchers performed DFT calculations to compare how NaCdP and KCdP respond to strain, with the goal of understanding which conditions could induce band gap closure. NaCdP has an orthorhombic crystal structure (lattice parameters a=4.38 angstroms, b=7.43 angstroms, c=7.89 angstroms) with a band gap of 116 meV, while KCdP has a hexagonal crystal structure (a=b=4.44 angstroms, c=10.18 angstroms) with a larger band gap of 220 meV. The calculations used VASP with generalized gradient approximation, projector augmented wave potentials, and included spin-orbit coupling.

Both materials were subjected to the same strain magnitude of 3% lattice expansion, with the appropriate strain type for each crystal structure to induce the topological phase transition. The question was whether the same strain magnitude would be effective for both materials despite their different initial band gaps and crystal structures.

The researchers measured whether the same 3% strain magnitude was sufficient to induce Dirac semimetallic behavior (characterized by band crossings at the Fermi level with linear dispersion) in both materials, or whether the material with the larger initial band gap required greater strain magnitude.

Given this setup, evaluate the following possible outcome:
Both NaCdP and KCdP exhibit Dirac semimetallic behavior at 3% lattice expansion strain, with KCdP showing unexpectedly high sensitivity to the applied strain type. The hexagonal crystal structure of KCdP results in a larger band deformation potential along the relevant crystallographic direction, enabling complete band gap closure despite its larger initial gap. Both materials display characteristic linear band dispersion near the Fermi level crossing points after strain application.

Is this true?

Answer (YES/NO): NO